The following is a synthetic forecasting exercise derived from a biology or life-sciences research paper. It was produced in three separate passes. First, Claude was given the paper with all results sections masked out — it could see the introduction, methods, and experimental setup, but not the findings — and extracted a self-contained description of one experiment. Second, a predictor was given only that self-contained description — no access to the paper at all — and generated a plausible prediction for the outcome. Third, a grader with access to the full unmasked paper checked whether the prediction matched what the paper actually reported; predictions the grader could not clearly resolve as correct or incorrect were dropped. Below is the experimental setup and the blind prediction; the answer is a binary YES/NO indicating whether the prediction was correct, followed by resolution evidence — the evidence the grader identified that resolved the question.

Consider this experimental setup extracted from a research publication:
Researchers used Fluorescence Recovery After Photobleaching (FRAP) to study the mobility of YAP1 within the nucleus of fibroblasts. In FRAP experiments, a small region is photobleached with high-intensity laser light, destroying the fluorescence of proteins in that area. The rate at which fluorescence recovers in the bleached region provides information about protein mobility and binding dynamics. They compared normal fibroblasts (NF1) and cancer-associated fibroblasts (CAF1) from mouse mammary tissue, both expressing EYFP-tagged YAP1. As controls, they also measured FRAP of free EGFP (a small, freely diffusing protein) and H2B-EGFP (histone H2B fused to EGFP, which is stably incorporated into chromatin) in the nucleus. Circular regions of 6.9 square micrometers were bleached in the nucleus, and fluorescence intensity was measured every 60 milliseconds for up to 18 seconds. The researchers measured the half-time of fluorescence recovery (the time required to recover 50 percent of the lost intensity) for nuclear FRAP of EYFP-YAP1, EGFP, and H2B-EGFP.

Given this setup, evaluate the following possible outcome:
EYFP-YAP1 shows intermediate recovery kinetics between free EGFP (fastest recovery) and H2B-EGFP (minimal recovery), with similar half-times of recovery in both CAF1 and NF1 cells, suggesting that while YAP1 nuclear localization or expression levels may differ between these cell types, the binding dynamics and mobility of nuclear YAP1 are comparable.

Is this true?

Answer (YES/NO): NO